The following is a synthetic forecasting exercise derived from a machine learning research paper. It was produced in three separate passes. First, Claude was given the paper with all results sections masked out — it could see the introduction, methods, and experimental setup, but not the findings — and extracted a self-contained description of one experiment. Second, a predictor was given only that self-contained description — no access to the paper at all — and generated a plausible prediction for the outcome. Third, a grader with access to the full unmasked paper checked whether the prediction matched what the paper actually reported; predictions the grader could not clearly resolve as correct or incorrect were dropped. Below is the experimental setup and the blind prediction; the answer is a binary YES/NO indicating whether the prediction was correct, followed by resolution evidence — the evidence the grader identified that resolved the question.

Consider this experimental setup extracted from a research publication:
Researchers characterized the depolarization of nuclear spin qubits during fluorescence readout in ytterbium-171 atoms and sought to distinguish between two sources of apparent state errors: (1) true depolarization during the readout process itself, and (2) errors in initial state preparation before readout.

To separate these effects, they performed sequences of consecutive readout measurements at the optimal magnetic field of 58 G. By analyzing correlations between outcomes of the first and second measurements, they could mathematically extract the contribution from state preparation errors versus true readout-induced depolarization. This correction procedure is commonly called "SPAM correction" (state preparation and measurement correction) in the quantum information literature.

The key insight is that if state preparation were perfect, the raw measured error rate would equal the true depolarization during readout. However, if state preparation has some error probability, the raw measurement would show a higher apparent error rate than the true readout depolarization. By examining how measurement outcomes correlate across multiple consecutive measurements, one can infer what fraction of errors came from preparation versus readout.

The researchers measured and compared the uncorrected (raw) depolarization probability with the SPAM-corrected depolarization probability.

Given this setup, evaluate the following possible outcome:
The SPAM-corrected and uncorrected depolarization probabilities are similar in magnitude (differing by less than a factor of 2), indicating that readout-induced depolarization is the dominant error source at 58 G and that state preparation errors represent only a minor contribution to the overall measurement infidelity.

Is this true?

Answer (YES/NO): NO